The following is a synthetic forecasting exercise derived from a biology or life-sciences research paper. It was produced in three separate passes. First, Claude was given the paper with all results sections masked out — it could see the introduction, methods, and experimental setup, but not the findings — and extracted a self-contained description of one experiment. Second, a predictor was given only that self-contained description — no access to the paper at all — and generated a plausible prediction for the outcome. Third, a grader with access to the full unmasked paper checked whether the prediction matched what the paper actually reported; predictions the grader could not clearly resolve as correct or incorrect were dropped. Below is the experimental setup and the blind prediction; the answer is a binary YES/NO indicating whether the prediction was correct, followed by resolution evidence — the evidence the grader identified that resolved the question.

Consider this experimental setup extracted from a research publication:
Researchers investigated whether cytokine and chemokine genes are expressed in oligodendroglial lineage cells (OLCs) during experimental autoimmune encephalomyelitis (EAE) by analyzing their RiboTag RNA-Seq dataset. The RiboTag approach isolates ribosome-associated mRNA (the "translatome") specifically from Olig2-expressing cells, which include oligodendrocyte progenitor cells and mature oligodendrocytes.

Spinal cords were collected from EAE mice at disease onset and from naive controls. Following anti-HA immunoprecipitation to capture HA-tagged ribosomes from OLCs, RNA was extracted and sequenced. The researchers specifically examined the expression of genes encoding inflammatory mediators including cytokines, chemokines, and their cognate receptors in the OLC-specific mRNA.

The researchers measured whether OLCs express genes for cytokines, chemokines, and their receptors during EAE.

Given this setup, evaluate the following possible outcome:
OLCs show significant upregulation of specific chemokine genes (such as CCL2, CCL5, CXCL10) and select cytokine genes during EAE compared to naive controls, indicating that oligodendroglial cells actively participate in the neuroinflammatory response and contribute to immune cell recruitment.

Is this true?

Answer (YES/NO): YES